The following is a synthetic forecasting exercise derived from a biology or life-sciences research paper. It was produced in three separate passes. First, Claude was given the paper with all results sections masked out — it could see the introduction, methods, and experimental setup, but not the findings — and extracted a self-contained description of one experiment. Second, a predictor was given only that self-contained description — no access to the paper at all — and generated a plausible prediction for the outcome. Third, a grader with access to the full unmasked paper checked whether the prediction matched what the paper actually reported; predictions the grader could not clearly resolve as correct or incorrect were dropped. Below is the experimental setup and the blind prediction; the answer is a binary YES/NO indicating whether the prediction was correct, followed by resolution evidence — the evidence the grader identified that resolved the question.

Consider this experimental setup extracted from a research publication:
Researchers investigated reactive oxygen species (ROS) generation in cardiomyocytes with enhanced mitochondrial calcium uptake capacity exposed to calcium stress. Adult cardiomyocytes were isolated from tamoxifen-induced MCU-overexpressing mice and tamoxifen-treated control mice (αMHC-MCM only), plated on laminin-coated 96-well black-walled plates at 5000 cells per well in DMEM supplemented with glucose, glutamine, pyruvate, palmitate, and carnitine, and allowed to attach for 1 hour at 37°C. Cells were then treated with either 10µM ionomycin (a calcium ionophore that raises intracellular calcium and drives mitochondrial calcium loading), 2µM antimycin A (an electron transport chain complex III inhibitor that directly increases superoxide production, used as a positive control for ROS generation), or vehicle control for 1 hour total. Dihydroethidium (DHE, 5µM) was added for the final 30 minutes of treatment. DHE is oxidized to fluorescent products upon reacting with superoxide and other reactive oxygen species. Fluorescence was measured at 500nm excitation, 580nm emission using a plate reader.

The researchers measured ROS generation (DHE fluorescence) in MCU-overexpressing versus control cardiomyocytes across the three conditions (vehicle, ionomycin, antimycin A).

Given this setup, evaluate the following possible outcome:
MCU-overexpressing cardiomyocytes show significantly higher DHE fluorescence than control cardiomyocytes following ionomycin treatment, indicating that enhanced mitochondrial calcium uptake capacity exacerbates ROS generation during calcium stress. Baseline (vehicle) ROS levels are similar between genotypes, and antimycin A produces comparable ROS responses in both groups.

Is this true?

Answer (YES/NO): NO